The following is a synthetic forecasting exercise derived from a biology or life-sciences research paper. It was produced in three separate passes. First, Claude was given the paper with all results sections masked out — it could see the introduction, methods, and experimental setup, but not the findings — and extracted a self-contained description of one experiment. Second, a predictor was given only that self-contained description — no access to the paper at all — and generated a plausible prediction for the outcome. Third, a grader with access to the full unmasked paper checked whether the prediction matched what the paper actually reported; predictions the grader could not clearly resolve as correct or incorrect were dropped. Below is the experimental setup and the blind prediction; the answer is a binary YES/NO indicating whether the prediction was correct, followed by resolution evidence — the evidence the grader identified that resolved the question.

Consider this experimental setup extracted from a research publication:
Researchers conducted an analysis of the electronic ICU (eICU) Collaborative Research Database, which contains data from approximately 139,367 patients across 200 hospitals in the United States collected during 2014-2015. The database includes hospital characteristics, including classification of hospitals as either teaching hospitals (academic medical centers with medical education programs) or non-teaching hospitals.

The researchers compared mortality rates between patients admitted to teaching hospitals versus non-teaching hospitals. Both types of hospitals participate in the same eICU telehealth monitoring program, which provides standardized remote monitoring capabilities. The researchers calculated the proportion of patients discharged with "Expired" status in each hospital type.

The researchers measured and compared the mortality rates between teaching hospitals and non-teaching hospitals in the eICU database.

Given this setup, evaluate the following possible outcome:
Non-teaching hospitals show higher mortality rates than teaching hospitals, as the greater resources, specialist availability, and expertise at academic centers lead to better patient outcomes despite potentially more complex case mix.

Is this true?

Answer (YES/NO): NO